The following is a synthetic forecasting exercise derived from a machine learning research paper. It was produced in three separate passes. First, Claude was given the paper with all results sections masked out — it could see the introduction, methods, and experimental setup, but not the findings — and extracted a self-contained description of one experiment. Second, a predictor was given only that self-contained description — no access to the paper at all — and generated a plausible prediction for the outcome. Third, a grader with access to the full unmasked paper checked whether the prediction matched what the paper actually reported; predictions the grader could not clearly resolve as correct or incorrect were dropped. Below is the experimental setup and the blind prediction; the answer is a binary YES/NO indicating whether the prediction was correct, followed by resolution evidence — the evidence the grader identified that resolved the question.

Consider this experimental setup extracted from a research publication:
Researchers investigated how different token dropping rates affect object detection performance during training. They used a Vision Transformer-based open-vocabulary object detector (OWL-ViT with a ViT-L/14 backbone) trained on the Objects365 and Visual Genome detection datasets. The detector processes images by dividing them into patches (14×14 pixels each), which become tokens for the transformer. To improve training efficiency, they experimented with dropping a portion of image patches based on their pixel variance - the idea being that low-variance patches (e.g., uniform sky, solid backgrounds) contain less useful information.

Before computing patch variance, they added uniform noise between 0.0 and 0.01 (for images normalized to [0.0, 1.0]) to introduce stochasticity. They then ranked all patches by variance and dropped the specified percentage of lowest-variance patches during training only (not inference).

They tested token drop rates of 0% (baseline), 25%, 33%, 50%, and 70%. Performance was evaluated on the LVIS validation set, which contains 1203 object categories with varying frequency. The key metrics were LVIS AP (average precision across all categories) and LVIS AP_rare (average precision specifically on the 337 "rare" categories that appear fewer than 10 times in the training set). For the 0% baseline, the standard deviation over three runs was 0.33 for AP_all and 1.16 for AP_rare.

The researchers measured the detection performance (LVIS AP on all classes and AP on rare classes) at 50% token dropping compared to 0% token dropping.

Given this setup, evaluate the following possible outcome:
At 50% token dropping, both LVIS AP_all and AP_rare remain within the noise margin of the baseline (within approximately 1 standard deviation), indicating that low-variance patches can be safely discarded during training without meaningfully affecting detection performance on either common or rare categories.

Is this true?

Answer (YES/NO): YES